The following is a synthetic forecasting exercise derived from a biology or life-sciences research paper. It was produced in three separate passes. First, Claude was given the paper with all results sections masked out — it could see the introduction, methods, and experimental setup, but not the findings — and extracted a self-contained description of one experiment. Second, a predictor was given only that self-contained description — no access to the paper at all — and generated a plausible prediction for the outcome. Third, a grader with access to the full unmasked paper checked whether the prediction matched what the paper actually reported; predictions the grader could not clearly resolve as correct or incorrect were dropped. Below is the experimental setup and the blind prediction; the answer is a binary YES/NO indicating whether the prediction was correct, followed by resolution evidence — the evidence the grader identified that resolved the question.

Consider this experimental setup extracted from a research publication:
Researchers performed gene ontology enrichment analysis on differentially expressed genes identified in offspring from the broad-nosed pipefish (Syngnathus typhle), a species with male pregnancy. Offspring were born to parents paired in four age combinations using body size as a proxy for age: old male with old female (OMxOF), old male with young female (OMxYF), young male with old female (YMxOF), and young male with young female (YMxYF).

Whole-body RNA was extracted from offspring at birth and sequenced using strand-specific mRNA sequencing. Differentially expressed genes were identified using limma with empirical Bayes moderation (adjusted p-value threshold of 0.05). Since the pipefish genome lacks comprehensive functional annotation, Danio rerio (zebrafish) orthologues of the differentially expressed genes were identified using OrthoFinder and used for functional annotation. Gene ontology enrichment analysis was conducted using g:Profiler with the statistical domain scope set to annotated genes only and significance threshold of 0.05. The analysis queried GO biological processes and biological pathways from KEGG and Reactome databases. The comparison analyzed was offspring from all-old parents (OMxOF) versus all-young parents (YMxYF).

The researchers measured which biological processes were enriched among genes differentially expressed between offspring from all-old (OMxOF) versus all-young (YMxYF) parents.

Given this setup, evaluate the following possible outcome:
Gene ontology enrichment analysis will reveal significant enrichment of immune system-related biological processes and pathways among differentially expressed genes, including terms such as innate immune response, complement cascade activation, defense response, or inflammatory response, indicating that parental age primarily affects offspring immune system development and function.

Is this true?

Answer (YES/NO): NO